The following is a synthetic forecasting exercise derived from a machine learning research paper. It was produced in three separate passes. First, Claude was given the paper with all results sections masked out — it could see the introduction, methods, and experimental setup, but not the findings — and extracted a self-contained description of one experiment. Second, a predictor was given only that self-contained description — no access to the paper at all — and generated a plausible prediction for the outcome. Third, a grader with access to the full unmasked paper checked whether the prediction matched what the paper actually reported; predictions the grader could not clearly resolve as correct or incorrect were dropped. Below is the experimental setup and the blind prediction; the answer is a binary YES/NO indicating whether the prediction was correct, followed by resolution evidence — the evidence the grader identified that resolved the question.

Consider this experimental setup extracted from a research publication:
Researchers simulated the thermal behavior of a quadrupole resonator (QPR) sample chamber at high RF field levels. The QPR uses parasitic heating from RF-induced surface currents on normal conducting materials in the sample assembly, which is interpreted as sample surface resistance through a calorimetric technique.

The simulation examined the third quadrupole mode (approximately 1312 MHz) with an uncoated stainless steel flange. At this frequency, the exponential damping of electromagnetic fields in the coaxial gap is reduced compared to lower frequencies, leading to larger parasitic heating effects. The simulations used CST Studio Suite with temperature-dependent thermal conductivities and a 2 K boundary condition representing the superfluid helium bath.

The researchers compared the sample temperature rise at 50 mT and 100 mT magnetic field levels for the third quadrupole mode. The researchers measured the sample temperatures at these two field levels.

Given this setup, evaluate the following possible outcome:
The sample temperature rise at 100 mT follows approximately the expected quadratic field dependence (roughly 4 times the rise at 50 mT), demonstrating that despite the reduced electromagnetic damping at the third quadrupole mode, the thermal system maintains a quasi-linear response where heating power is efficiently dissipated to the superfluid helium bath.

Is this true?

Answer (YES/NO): NO